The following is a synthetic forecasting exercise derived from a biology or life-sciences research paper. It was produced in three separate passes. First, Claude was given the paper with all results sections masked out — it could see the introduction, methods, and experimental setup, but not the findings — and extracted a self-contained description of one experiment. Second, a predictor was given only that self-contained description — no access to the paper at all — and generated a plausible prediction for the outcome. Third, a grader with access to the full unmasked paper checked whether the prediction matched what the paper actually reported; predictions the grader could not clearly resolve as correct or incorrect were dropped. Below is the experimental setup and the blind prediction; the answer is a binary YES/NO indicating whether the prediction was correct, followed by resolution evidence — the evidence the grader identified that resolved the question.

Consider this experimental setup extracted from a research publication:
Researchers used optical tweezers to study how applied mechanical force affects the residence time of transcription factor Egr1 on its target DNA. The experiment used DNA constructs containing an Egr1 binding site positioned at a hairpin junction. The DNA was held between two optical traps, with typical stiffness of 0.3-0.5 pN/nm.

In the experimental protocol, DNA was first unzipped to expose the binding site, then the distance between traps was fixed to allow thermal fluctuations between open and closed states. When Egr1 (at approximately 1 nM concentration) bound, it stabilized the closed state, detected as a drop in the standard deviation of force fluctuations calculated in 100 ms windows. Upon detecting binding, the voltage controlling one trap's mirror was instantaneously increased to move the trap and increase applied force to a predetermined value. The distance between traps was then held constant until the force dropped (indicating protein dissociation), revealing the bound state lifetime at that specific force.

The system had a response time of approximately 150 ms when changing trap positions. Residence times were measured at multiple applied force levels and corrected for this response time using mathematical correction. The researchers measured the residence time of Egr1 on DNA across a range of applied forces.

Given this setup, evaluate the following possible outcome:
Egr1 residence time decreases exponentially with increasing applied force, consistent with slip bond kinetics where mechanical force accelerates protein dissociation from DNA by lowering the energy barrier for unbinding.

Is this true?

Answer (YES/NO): NO